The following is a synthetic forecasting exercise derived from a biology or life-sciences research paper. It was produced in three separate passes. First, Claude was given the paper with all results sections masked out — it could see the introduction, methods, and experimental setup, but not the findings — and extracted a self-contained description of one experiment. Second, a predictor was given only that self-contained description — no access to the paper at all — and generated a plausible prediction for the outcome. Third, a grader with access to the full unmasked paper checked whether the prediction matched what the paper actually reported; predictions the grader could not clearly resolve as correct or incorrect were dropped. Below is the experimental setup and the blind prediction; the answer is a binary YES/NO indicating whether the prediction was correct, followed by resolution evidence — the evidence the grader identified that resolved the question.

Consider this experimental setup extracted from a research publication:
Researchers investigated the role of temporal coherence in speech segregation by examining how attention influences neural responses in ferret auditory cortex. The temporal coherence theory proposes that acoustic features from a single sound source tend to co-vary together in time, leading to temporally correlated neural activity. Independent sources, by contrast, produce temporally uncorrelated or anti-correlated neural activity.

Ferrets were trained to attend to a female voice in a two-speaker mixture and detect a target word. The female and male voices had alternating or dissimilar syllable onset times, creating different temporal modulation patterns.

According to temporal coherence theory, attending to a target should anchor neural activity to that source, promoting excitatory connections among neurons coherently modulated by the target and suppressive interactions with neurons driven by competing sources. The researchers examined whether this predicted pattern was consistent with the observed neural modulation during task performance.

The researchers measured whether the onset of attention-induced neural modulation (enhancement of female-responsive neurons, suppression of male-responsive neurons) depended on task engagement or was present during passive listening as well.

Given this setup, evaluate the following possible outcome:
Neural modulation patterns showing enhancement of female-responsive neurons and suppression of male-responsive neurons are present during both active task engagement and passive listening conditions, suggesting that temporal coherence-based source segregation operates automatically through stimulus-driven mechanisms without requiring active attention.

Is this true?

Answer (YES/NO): NO